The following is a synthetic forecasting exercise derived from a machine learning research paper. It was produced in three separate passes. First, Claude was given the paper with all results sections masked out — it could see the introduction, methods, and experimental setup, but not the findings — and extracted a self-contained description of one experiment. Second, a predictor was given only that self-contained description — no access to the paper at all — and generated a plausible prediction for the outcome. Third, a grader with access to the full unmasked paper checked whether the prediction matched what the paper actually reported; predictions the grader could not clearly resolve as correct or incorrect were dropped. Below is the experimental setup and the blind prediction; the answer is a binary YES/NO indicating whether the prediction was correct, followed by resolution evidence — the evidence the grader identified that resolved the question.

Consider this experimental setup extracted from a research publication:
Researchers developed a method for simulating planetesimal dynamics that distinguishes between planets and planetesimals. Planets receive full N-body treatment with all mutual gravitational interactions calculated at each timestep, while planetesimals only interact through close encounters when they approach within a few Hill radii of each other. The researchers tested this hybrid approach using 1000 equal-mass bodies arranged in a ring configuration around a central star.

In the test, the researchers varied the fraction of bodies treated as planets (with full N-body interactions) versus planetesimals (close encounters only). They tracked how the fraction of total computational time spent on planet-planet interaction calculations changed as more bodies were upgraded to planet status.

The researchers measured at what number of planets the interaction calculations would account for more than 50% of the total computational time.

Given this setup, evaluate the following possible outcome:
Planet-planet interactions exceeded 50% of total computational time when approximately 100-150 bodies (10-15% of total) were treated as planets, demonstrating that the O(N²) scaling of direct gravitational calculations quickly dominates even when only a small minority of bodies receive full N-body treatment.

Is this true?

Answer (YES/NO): YES